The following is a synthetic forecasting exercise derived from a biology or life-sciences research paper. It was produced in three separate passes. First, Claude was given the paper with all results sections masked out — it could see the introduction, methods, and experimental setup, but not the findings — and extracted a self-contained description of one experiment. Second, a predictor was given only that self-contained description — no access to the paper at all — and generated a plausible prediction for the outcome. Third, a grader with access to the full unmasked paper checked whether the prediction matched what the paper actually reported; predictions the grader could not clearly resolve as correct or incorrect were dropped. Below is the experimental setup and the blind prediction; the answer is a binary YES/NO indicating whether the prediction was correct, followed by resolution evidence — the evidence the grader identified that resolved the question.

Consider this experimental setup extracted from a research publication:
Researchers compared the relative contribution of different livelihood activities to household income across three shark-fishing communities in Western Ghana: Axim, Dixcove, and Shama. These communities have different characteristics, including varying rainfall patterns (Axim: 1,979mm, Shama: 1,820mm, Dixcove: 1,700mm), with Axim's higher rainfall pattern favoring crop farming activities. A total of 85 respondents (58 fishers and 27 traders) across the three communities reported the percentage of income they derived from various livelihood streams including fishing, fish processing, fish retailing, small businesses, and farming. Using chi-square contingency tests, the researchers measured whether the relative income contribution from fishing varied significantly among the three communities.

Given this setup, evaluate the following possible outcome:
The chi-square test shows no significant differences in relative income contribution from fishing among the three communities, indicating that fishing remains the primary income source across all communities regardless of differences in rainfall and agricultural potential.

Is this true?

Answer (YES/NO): YES